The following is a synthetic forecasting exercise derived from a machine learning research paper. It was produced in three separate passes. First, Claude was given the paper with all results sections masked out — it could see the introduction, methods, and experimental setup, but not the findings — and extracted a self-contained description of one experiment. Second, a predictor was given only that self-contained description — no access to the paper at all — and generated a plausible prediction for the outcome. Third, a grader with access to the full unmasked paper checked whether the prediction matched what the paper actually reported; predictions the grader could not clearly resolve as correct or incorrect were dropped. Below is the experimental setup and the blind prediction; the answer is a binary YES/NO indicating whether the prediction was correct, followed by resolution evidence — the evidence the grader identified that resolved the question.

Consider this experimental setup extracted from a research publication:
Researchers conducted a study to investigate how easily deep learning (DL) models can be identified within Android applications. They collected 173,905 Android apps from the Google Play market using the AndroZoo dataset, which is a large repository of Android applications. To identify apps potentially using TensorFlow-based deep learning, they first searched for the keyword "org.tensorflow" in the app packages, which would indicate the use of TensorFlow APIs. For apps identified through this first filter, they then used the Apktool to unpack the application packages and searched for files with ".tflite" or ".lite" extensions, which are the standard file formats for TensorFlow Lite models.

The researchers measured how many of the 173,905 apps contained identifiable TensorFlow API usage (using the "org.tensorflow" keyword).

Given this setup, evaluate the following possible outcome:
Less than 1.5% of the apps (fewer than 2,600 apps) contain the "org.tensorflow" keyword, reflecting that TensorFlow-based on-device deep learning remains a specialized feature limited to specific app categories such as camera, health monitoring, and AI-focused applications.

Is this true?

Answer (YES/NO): YES